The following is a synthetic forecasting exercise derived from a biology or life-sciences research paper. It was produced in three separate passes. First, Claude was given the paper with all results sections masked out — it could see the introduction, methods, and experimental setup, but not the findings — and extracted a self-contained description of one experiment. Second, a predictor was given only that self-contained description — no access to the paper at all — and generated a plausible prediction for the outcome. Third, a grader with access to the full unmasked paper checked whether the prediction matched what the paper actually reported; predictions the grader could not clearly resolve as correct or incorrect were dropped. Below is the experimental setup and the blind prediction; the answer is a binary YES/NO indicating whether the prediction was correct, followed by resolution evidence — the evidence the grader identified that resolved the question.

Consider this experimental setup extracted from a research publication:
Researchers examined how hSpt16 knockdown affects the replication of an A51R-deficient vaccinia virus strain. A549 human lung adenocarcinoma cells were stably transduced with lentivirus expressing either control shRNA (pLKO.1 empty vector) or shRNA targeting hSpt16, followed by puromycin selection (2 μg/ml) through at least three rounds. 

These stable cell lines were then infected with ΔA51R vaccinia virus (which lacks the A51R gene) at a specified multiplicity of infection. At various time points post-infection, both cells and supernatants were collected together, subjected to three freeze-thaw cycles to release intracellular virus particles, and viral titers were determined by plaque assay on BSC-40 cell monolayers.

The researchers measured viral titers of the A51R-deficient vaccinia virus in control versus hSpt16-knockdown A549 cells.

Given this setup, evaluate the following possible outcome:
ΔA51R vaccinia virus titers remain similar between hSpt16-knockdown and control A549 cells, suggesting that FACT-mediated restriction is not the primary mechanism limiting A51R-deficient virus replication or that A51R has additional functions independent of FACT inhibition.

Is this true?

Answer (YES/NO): NO